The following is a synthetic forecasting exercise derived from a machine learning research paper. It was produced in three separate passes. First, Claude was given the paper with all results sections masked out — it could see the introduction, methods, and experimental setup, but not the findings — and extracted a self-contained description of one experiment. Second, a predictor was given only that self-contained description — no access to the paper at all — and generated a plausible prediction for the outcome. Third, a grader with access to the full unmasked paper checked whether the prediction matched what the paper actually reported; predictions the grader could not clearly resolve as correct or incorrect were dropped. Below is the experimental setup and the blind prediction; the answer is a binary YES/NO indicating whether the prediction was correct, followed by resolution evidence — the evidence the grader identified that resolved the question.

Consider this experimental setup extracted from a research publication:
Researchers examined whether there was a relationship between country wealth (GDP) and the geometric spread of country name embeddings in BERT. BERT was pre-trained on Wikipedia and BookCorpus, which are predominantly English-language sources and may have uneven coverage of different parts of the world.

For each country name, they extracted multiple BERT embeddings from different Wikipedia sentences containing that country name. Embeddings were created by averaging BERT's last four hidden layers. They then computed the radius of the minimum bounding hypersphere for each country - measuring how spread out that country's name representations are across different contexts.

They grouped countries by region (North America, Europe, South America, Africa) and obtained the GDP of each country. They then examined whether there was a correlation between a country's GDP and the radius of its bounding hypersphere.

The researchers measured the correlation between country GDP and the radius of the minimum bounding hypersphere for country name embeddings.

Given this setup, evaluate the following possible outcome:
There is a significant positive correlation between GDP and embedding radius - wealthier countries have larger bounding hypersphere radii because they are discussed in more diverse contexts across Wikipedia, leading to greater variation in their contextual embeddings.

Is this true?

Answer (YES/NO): YES